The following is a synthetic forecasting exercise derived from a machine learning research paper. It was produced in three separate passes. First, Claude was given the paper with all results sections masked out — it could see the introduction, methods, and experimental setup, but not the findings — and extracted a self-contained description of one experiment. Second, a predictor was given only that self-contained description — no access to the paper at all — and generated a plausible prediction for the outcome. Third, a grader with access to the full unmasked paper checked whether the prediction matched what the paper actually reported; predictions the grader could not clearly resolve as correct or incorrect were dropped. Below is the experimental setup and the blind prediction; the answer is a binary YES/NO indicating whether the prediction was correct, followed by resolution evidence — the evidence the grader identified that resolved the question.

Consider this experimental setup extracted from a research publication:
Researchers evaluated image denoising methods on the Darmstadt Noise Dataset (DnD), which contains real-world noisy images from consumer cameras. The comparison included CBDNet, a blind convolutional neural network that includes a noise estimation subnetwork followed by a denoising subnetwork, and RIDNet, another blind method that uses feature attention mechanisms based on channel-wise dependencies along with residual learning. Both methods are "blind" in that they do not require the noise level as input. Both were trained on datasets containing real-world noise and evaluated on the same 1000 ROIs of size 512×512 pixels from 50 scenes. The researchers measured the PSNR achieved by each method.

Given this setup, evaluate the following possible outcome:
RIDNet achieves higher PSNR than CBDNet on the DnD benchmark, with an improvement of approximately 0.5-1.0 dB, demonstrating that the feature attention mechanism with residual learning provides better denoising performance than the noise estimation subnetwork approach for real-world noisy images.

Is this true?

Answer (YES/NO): NO